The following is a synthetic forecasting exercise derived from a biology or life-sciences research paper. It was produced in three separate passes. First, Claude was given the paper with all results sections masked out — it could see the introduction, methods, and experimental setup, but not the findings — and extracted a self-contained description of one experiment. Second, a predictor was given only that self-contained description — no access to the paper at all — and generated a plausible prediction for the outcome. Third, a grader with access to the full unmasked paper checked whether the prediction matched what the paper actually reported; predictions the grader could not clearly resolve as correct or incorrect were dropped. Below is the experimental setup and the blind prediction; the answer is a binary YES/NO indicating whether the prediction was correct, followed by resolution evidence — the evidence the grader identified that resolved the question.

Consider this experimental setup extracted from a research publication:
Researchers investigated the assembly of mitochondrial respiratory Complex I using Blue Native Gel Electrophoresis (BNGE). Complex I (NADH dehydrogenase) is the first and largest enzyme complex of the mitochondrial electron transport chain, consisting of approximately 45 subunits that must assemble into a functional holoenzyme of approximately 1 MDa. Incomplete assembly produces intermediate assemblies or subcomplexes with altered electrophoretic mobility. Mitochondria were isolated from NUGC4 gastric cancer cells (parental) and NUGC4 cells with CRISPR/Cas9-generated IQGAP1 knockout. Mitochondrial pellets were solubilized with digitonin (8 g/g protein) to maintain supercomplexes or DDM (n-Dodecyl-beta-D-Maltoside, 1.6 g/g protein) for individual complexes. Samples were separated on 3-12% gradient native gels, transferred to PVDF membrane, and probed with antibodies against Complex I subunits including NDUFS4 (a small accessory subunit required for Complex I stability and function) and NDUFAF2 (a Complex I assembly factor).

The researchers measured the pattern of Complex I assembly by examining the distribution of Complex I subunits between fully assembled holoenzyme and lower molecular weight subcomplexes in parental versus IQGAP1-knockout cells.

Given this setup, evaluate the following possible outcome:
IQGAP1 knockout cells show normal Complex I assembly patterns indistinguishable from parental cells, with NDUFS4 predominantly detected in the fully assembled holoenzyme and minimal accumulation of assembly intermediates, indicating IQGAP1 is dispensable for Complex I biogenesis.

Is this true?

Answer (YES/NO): NO